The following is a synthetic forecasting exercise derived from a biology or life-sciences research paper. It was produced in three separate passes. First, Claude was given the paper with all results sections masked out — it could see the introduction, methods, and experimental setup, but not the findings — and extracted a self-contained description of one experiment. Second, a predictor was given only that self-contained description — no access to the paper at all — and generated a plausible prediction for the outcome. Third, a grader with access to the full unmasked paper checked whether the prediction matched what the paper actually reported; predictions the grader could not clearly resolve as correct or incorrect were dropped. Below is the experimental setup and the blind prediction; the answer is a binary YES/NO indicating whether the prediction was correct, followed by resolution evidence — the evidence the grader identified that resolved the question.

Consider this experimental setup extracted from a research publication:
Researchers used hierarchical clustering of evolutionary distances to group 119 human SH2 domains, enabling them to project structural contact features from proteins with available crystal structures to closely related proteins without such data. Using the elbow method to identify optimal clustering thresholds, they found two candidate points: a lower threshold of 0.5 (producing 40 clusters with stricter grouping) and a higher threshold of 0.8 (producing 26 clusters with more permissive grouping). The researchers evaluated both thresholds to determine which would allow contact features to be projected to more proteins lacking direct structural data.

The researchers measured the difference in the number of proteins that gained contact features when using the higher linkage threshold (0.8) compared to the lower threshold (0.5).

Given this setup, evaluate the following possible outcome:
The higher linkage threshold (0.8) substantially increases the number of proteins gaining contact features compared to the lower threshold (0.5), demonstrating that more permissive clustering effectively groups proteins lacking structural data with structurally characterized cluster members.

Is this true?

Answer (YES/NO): NO